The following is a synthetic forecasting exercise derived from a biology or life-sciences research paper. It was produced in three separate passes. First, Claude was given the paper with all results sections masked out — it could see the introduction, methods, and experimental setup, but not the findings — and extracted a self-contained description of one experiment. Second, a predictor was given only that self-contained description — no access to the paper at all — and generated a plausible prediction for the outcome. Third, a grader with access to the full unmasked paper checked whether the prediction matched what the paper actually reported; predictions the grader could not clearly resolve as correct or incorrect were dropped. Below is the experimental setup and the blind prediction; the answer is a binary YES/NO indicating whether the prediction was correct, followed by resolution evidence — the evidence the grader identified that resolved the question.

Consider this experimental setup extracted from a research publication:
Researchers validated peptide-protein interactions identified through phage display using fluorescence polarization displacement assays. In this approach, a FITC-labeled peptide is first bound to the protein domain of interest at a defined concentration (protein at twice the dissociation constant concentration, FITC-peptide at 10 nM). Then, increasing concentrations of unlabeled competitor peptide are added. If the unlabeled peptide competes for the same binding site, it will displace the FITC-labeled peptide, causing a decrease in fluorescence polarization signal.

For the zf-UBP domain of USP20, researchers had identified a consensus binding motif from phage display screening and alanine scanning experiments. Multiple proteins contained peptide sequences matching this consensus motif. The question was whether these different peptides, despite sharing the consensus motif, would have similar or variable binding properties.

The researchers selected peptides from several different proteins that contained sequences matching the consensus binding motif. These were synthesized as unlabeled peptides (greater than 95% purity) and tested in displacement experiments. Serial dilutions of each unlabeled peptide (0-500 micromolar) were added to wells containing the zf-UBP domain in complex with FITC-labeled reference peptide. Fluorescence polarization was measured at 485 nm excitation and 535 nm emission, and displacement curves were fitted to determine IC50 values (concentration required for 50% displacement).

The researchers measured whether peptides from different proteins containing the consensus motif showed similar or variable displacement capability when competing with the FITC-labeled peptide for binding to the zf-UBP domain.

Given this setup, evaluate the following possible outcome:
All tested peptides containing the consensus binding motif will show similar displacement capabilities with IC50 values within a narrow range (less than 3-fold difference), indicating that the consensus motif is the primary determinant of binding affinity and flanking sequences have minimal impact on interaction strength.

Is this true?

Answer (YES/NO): NO